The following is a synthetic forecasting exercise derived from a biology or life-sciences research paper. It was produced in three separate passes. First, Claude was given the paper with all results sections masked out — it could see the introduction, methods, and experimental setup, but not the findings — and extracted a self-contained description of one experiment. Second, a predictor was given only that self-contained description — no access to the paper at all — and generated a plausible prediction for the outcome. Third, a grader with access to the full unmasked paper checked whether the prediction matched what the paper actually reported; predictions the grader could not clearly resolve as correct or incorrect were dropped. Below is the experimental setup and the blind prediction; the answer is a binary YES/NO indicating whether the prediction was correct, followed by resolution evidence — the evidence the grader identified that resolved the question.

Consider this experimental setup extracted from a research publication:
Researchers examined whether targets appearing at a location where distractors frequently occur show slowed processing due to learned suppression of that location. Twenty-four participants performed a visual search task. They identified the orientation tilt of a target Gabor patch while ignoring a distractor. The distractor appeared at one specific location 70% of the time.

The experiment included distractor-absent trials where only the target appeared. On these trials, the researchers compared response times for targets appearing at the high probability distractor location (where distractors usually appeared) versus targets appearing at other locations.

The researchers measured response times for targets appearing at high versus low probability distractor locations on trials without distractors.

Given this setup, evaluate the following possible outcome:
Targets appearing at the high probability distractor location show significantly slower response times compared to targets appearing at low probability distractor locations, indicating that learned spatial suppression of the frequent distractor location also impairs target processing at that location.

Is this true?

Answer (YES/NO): YES